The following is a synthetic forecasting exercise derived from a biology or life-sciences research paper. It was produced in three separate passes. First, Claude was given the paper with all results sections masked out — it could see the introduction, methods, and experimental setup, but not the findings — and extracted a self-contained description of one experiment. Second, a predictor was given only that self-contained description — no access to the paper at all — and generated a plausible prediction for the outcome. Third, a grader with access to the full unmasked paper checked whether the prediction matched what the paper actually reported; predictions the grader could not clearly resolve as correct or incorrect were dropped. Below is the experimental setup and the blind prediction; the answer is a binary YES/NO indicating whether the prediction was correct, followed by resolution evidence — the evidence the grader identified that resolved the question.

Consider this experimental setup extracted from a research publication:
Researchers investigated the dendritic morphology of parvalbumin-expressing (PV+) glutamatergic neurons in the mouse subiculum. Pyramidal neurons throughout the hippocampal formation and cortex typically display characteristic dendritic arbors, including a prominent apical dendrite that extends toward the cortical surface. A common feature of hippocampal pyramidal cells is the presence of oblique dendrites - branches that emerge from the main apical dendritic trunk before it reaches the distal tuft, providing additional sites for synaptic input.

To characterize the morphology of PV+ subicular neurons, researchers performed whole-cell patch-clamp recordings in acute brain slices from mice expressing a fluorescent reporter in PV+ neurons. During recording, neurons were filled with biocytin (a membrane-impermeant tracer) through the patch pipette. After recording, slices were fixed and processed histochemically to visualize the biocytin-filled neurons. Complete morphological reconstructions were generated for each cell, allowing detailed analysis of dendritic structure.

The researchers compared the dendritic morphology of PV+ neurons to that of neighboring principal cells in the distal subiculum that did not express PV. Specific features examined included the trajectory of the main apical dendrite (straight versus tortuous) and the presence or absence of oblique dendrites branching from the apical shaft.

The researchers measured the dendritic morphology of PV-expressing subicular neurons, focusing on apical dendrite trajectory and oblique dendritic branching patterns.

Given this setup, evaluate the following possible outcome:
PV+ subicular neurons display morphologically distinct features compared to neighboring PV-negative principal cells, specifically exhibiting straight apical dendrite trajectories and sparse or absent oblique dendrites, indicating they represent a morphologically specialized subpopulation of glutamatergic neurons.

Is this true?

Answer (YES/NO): YES